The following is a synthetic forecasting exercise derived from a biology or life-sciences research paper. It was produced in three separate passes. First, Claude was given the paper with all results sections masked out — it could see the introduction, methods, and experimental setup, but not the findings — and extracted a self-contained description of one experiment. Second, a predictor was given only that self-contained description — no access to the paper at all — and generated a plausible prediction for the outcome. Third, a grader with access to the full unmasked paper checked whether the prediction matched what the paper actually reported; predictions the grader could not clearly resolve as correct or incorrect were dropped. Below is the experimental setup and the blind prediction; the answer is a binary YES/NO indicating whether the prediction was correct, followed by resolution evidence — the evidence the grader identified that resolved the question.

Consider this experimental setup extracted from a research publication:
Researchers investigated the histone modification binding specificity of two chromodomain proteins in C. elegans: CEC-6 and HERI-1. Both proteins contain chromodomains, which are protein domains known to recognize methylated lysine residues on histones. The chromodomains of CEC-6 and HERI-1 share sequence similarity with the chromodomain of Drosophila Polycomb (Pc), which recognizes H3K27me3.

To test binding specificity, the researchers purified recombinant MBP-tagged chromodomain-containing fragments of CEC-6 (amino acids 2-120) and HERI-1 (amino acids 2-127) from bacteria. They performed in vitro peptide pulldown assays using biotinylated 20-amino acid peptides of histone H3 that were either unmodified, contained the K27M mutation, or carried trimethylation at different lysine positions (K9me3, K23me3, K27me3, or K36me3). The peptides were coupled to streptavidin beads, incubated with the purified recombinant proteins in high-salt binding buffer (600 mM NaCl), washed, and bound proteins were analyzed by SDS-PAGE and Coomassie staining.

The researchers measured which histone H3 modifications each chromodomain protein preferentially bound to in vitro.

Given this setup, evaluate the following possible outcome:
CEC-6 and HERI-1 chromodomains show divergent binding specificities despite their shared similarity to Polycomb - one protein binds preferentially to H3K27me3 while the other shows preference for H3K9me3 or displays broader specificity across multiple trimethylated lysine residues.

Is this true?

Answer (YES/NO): NO